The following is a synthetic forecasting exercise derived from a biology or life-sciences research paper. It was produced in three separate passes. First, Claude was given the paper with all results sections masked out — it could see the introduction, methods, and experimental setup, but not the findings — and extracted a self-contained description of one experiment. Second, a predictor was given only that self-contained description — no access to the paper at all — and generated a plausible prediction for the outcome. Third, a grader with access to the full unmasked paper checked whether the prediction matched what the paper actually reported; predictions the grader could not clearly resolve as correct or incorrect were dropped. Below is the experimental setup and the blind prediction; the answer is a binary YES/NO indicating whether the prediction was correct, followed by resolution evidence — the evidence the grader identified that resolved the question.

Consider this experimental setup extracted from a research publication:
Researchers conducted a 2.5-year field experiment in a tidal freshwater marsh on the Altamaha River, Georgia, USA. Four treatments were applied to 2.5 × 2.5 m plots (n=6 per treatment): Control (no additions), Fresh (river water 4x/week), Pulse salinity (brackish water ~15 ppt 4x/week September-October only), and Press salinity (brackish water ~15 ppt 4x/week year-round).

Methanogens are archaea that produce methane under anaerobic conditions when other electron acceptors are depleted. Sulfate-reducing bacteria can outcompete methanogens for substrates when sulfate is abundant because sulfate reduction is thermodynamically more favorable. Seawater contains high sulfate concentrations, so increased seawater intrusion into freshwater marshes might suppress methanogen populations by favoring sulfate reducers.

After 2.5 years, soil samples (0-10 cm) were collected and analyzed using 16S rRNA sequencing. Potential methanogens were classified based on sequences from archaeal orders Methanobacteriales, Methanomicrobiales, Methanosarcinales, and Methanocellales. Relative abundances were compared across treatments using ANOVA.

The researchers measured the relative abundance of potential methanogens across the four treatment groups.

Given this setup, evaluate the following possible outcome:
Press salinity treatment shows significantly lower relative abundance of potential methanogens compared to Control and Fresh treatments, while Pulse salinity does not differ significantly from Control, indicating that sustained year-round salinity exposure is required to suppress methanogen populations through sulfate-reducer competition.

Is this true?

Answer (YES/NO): NO